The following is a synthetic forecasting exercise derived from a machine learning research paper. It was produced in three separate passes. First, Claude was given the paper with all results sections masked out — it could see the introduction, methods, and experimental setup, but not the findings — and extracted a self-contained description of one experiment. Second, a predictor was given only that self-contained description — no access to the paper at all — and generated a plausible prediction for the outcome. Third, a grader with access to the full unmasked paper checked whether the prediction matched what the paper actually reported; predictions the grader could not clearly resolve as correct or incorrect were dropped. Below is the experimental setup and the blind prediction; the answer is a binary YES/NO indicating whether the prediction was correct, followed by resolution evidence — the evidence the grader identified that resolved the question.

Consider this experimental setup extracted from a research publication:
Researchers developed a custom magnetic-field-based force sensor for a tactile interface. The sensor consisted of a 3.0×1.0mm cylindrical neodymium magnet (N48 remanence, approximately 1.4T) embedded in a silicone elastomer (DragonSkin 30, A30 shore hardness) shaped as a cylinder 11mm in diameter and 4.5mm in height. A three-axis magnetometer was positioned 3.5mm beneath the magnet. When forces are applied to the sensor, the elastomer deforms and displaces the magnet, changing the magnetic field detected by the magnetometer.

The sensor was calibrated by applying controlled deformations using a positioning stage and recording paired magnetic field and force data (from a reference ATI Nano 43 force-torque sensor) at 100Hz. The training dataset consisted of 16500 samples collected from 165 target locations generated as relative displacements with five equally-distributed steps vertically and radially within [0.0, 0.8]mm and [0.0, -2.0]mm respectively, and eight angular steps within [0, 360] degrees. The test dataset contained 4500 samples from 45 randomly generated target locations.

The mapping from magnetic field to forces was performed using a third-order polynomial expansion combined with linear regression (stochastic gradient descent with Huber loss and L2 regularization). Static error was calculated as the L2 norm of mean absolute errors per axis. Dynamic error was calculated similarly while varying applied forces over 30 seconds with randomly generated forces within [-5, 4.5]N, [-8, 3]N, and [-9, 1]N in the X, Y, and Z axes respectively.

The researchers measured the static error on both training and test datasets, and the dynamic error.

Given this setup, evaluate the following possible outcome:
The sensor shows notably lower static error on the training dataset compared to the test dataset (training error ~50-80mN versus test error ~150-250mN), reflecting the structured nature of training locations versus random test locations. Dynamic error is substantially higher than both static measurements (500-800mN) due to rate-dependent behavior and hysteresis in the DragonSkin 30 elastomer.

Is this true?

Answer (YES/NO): NO